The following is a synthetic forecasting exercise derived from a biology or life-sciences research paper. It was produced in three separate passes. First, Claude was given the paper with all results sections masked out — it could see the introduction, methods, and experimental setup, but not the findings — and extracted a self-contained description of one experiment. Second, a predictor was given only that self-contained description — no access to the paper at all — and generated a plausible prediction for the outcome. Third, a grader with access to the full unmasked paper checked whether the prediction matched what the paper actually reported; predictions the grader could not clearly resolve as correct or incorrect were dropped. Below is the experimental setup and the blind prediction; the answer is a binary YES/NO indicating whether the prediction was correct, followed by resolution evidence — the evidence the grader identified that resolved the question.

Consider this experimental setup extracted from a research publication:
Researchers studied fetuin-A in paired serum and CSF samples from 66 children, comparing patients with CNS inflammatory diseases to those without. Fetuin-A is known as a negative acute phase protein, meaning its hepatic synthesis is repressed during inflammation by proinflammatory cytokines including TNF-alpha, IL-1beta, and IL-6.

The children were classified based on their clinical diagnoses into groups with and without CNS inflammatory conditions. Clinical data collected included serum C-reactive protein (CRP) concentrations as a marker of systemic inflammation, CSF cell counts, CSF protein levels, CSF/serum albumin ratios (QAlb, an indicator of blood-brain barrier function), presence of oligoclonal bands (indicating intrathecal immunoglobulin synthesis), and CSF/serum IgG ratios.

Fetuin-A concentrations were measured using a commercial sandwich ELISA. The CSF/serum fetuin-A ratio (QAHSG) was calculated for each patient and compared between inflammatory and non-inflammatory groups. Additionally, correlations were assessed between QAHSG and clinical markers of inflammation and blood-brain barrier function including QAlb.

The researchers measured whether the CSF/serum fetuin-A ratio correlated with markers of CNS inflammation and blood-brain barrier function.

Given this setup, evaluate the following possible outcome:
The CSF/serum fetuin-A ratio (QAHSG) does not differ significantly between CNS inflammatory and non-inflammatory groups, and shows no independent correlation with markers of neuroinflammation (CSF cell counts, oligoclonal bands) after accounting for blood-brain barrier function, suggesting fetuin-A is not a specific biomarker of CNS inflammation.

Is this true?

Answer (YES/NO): NO